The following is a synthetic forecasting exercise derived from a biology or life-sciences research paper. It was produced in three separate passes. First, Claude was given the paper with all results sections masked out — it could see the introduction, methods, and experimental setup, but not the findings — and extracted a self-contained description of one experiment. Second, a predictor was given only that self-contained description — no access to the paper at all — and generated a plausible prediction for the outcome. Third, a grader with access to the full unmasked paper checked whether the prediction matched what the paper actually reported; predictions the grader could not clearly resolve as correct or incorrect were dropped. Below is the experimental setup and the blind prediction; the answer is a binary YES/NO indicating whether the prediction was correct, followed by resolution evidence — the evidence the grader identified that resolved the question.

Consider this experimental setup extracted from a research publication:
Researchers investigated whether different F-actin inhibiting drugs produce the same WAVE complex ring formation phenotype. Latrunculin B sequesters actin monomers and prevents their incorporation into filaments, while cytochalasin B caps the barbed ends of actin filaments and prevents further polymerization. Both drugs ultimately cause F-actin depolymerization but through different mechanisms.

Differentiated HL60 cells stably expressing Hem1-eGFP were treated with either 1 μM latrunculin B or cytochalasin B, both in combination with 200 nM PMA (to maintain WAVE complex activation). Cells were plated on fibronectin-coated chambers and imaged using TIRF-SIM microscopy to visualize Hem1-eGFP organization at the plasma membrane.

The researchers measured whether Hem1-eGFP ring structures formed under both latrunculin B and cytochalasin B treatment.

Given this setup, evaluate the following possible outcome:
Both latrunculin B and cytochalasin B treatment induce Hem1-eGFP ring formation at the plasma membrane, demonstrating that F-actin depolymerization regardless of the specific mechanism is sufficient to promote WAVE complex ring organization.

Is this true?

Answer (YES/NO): YES